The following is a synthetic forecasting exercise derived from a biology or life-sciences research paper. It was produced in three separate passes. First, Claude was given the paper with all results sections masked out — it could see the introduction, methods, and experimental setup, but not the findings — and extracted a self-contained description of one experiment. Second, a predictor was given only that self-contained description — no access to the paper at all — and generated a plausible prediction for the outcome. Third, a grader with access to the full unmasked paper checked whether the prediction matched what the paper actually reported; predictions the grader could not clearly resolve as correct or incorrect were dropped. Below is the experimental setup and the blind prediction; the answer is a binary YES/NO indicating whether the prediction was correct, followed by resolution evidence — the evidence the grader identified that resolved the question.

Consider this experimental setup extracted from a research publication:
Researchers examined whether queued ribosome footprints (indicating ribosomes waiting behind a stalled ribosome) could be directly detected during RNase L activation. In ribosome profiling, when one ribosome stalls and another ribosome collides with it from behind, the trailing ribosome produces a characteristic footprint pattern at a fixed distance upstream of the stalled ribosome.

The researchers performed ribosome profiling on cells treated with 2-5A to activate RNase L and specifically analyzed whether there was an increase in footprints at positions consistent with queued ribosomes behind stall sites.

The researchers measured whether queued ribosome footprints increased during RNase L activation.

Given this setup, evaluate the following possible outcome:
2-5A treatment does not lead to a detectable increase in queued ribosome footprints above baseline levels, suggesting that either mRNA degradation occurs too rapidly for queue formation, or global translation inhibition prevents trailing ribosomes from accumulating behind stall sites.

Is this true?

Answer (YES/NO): YES